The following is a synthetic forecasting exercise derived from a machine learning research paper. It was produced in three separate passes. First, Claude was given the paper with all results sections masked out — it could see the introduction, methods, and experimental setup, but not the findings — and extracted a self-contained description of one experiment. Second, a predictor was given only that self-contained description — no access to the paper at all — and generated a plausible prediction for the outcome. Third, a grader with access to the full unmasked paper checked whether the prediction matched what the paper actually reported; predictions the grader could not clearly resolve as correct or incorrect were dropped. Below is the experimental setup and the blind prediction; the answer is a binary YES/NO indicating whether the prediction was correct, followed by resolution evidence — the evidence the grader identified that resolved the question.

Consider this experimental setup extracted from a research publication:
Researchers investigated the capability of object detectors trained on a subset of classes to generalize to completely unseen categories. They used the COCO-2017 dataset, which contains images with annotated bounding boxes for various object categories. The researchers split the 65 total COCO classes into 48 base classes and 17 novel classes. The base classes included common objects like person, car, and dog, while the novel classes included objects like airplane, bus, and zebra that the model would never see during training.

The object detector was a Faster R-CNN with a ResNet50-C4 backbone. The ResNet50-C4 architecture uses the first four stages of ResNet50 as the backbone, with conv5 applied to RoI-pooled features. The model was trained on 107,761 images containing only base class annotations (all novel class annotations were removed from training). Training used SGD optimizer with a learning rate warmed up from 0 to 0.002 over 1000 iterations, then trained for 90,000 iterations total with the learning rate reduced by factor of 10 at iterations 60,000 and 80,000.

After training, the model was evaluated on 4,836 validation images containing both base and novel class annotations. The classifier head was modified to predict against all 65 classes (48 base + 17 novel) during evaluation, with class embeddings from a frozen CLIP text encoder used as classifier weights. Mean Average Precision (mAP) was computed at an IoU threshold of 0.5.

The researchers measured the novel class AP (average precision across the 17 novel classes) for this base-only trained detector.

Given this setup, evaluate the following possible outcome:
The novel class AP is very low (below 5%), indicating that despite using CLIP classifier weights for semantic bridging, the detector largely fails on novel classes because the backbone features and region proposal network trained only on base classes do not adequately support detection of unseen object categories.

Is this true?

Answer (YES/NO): YES